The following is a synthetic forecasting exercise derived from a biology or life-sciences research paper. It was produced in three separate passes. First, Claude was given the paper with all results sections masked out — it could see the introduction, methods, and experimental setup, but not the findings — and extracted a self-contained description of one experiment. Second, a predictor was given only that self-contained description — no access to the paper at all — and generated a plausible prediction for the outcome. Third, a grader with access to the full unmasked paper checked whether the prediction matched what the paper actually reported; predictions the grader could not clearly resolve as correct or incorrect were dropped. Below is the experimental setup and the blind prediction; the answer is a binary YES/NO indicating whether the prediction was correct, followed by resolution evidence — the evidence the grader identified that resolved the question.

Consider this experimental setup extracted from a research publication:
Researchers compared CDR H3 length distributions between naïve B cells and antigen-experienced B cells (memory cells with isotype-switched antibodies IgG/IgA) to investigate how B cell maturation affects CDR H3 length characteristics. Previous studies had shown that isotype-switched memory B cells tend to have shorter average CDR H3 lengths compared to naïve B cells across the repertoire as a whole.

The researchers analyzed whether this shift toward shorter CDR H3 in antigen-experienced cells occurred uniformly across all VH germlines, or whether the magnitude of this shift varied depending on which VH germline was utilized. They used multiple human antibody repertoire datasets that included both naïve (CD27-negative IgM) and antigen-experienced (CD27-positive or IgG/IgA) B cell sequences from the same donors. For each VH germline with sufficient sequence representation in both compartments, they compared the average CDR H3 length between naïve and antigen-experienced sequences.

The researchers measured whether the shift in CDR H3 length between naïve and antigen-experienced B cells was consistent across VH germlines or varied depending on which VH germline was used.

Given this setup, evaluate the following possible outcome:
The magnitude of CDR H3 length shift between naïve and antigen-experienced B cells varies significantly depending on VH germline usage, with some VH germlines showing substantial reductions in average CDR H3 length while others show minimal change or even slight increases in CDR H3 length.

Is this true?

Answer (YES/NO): YES